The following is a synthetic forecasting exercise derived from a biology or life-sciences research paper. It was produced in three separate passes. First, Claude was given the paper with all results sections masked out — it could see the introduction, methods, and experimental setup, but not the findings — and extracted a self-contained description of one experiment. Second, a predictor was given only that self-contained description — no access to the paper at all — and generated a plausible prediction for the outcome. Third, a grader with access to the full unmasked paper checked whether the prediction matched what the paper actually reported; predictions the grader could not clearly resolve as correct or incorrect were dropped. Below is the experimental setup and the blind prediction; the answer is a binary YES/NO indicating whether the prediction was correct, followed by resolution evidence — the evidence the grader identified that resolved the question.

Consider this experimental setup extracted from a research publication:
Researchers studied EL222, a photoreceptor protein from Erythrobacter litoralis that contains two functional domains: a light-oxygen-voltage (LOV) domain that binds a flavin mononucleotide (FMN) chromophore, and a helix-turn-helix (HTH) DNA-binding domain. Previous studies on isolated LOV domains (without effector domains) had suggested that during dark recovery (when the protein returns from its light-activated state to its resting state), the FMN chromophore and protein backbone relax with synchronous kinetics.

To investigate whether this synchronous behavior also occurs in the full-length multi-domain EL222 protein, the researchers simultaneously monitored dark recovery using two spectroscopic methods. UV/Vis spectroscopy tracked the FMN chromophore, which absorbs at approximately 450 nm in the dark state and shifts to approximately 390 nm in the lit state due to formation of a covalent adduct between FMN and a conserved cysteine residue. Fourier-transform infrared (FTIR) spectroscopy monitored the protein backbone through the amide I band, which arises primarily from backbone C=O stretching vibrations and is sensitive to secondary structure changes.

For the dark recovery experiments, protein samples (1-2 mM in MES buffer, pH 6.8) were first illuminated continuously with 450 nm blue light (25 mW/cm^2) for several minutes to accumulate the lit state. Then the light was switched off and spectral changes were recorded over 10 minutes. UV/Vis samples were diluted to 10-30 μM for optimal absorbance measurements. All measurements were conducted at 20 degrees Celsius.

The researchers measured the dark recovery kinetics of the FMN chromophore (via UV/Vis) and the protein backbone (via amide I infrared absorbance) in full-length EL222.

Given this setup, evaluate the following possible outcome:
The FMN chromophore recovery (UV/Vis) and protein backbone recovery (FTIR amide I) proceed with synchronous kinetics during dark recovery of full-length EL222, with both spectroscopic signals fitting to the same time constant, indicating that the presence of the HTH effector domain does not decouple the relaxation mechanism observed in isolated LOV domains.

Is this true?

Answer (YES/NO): NO